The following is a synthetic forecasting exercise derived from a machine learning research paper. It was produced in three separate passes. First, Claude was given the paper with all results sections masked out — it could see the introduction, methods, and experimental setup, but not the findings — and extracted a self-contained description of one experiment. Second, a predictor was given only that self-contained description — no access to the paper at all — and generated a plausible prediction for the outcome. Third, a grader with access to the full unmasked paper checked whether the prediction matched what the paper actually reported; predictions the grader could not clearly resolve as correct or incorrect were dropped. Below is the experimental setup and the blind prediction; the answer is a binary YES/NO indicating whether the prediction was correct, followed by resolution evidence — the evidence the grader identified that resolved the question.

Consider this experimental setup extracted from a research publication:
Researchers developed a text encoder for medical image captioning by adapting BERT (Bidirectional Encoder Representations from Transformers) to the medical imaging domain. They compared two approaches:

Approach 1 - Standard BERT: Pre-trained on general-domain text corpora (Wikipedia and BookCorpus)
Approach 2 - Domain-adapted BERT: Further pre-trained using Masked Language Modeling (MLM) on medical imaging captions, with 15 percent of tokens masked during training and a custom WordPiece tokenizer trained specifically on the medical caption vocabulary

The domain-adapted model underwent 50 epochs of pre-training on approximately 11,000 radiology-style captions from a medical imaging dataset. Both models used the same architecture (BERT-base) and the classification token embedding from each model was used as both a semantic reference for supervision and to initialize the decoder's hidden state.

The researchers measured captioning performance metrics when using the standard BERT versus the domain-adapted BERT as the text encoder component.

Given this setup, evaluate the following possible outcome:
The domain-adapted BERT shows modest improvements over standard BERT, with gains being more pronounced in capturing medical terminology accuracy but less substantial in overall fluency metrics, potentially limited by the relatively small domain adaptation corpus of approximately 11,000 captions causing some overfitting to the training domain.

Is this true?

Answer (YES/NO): NO